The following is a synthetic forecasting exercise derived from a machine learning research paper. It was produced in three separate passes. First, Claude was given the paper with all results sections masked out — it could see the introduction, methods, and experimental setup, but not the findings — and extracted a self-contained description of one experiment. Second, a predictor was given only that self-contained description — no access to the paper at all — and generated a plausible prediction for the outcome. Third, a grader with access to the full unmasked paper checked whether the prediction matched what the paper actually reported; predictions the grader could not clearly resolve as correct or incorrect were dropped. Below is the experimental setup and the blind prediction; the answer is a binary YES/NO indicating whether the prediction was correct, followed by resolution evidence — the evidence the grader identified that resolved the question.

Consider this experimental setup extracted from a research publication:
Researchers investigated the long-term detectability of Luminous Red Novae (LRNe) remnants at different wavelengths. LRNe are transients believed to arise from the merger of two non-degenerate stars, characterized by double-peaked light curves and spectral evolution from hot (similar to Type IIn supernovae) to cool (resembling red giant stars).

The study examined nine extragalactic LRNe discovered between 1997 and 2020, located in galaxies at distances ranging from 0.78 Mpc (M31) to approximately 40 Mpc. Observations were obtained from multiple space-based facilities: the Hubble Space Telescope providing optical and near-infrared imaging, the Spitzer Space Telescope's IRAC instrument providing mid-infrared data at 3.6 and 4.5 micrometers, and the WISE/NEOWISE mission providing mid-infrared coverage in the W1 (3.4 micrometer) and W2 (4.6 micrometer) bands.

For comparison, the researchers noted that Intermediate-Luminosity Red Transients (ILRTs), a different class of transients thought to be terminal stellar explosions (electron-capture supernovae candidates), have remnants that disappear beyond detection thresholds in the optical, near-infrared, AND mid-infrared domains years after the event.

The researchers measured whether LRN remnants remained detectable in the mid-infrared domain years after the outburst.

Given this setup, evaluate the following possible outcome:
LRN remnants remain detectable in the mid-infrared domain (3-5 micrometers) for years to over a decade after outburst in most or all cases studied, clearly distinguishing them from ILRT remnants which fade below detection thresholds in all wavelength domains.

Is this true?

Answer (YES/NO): YES